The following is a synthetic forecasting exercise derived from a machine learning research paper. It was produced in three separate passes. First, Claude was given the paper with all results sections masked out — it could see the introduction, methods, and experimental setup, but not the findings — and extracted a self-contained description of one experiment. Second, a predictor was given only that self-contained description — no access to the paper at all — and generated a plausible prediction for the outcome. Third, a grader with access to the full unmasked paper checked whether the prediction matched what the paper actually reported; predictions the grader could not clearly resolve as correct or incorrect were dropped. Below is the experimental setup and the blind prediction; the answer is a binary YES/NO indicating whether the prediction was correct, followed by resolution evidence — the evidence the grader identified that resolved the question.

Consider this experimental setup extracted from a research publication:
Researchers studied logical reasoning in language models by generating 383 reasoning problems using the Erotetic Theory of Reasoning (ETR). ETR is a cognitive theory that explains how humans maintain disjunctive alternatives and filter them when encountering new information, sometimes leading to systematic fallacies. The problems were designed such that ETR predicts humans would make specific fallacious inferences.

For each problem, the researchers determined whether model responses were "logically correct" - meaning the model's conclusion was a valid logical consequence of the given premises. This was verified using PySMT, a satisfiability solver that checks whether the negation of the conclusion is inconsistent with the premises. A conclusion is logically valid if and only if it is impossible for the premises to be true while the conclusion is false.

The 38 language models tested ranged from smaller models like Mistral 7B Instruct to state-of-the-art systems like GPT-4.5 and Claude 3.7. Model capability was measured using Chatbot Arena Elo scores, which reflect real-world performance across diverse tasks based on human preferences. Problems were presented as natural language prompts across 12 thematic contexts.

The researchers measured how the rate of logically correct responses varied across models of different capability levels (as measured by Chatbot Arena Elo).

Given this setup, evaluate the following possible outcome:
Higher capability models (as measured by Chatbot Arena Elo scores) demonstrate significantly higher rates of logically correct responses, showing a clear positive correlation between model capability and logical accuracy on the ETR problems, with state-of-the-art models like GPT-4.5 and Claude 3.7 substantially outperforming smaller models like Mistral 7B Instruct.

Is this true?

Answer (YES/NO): NO